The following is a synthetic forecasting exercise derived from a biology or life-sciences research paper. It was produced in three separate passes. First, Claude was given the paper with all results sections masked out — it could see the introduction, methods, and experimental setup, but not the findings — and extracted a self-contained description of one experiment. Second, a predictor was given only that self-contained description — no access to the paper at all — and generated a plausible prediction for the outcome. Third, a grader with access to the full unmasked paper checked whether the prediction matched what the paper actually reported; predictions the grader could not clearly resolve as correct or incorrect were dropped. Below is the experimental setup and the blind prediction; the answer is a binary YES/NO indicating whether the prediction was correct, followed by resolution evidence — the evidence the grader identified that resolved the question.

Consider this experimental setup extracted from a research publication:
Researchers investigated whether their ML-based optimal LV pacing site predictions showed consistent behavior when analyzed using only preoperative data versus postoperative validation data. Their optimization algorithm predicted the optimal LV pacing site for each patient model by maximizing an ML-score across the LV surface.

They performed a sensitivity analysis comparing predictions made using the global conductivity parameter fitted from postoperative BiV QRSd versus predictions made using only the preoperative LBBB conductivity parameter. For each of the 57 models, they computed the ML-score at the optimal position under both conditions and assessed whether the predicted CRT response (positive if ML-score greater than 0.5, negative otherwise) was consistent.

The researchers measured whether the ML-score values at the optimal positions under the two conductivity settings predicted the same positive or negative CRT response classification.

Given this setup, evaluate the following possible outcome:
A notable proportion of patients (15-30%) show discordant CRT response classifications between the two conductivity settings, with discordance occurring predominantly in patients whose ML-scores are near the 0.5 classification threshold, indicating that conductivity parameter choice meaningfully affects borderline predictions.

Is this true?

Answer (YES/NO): NO